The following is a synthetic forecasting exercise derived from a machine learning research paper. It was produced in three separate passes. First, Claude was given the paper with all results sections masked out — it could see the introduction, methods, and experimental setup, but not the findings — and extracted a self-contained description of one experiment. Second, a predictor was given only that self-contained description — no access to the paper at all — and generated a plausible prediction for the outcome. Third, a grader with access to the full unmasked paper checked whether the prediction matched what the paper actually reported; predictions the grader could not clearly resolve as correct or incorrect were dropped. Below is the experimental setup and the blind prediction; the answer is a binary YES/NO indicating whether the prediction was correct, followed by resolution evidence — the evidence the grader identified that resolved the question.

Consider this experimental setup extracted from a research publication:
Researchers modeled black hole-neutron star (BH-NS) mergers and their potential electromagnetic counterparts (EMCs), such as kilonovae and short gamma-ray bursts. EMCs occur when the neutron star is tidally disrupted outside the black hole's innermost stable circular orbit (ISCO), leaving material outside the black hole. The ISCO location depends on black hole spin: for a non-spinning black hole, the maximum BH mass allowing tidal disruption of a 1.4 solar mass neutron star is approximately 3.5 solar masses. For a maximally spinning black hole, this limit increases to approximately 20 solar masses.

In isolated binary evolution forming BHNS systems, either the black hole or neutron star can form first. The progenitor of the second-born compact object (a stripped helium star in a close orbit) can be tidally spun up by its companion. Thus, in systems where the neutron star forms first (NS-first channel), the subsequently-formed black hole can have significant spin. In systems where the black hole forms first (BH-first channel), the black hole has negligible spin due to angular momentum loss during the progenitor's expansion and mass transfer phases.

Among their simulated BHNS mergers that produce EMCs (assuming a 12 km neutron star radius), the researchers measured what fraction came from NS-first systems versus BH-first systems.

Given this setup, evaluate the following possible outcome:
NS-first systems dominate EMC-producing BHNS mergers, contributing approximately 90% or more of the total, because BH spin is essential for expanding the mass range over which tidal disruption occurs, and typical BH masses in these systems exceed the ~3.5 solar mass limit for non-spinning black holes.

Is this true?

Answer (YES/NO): YES